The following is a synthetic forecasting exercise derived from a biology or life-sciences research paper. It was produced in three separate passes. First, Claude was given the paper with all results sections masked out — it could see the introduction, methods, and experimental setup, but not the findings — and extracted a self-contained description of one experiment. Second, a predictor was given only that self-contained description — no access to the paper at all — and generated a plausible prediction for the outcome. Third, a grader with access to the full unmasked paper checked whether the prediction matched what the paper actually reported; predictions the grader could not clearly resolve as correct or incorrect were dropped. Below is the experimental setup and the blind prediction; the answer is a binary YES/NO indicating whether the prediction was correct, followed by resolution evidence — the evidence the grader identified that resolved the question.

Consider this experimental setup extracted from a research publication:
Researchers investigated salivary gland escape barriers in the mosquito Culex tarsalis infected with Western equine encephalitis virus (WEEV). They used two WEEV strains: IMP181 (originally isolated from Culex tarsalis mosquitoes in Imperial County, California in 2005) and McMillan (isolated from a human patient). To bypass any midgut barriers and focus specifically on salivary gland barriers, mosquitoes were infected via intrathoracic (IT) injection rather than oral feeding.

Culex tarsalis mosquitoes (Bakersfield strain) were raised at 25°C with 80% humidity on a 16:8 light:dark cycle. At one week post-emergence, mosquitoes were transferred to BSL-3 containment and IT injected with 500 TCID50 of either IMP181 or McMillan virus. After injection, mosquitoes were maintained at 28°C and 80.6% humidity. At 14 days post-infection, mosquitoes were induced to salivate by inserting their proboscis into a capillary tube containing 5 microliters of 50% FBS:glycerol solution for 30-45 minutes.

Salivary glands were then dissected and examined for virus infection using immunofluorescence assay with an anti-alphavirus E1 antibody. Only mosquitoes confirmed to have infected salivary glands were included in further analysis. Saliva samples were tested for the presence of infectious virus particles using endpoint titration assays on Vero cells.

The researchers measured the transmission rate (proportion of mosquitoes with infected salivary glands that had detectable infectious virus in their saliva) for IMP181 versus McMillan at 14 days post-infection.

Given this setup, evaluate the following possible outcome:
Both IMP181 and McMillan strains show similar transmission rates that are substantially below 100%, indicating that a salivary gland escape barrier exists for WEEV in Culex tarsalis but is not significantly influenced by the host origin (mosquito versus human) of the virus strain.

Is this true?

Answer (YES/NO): YES